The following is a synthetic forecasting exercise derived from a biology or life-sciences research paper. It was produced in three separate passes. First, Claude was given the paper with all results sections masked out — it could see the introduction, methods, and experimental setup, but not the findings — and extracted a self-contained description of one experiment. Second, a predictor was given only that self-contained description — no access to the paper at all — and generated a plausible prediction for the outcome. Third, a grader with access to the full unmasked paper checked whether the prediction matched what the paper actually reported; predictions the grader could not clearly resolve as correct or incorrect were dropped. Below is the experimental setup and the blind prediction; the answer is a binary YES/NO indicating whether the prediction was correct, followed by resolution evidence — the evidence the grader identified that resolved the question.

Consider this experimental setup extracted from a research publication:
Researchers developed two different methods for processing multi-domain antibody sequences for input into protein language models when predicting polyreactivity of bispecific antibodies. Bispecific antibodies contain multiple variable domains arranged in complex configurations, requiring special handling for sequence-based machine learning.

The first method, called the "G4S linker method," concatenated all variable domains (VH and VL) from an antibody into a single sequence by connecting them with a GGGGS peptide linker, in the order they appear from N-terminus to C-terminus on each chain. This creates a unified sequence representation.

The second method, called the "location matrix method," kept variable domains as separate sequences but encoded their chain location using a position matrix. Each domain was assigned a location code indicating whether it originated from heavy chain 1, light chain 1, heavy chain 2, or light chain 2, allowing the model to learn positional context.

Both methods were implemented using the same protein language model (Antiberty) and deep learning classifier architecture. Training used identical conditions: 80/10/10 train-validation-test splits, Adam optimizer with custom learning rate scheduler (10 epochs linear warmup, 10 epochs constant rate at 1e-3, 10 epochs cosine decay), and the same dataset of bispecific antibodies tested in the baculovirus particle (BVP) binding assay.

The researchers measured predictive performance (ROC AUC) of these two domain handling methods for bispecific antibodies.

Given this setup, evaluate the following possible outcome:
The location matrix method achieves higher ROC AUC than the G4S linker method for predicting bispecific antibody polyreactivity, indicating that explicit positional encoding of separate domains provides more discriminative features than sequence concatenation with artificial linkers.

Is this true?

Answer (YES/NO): YES